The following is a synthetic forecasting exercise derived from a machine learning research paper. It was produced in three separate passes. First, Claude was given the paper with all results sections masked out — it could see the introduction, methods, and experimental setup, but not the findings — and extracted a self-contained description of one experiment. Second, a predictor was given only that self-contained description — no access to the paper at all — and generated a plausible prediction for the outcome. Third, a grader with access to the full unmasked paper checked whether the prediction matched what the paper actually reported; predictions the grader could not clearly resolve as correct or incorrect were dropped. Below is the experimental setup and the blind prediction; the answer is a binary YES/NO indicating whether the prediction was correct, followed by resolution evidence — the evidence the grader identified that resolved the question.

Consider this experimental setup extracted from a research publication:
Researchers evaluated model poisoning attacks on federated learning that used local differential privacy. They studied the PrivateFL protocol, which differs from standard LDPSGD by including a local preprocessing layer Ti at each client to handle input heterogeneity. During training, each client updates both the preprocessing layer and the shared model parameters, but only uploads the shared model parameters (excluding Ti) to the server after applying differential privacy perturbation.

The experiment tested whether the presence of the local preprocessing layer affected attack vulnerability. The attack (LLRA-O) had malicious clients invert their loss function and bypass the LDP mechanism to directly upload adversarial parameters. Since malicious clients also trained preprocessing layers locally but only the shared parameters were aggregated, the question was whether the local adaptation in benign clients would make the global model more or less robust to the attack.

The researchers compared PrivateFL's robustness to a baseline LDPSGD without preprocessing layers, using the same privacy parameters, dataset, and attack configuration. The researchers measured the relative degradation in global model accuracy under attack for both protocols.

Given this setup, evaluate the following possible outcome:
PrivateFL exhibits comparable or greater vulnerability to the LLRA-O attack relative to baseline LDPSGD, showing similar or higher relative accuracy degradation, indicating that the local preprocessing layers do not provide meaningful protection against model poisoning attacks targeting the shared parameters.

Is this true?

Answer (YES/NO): YES